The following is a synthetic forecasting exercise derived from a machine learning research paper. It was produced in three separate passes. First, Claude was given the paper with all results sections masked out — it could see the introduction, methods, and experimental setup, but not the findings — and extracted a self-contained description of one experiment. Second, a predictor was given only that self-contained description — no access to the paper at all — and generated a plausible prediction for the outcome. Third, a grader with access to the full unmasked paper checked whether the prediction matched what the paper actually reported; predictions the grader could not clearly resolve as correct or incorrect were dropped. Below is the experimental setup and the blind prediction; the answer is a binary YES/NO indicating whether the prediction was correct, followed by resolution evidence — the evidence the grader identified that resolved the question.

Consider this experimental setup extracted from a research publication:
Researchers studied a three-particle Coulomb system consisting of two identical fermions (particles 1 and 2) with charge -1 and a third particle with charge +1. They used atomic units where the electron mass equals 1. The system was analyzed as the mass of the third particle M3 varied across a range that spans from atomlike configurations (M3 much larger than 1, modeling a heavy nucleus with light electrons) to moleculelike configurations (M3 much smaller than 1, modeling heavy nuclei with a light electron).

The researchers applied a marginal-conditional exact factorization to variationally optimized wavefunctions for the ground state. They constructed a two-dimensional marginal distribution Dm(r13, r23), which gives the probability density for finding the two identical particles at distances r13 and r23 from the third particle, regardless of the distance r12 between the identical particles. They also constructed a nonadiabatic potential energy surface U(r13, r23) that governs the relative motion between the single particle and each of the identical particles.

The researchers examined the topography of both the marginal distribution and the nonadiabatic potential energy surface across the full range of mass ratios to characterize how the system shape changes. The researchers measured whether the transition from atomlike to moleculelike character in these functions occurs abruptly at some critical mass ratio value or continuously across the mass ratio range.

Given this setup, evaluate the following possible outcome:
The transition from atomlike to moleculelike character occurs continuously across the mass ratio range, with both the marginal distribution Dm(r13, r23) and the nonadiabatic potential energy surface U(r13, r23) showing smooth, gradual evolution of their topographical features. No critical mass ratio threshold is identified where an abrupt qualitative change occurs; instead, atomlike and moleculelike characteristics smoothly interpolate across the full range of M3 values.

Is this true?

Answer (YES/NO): YES